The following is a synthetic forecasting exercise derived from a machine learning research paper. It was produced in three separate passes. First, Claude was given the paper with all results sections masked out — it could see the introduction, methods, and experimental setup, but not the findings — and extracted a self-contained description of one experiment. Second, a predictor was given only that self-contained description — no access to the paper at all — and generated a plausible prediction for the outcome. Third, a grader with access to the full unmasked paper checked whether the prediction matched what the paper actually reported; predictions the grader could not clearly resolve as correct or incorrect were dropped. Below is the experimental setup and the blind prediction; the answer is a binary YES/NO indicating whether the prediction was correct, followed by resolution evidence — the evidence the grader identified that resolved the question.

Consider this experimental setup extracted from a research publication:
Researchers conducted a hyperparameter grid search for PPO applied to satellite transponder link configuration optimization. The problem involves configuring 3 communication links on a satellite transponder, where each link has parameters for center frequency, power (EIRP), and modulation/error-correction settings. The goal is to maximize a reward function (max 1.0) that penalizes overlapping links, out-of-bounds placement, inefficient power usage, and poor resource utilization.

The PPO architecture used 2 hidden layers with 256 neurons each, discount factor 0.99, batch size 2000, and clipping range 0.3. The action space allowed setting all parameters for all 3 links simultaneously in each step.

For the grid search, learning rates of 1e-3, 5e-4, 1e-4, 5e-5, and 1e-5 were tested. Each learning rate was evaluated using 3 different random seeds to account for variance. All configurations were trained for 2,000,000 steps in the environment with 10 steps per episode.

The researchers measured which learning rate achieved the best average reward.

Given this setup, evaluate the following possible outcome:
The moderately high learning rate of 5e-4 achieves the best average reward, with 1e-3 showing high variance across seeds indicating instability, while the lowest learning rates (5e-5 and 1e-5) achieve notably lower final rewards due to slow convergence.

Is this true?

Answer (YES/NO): NO